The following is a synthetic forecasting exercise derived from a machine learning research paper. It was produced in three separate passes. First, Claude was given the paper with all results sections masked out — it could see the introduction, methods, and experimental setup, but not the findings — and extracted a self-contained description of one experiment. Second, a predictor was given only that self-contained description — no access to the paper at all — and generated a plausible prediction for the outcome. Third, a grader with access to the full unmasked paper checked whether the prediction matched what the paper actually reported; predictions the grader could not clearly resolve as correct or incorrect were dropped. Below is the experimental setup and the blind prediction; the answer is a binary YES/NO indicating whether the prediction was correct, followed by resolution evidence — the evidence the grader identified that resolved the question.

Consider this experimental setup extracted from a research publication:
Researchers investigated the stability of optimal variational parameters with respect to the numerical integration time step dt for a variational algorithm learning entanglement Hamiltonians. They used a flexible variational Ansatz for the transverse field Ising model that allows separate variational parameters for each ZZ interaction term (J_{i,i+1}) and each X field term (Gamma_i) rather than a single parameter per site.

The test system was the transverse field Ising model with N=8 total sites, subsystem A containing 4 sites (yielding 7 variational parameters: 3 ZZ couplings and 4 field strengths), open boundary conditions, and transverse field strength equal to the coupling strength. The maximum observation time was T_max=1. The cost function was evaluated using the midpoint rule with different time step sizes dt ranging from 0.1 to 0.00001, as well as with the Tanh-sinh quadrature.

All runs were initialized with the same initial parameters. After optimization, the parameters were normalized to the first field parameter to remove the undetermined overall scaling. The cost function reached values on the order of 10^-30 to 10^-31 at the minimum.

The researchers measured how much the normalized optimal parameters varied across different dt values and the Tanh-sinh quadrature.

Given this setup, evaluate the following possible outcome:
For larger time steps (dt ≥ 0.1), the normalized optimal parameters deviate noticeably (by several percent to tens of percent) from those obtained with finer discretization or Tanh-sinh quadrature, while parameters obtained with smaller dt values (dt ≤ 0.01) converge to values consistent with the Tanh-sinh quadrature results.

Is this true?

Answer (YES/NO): NO